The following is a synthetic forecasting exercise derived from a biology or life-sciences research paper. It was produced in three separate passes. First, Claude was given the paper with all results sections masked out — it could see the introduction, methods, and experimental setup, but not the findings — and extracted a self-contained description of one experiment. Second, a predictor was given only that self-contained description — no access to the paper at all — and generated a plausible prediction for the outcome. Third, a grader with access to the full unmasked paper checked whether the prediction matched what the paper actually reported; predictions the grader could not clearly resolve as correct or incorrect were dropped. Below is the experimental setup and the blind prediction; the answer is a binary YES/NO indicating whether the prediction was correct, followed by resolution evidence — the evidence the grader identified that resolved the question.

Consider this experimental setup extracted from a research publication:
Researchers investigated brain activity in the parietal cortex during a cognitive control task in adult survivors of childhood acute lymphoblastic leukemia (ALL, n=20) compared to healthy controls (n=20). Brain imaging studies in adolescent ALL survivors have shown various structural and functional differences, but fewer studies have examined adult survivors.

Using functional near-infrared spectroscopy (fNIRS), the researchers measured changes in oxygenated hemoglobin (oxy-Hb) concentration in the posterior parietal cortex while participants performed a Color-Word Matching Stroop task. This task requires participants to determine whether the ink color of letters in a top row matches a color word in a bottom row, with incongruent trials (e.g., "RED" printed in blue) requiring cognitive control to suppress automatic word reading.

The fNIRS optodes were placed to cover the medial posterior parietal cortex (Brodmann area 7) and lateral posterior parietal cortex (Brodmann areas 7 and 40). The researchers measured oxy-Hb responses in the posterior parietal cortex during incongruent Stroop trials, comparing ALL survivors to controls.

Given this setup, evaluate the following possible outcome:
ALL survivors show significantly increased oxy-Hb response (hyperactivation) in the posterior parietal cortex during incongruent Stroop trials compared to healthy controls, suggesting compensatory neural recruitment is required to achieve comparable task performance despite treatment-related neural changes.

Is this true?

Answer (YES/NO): NO